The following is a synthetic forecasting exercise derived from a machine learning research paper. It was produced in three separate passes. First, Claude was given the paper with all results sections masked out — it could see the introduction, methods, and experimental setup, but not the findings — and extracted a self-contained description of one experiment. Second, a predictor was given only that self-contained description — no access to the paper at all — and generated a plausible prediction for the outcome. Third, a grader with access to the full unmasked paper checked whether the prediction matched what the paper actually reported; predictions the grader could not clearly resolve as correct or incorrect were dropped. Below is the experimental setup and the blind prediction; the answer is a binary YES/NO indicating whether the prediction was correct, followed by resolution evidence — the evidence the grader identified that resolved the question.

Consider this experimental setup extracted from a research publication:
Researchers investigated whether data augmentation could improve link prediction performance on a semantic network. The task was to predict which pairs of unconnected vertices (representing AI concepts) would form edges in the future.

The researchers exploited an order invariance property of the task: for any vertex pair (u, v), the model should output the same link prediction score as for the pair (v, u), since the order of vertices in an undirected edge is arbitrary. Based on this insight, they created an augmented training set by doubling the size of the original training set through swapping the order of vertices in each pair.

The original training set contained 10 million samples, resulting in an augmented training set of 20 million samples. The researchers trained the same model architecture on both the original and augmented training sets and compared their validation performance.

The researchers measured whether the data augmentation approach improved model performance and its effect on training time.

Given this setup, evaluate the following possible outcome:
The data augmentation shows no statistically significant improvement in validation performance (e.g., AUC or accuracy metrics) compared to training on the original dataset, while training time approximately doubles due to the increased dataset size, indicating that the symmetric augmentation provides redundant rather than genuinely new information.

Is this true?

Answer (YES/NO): NO